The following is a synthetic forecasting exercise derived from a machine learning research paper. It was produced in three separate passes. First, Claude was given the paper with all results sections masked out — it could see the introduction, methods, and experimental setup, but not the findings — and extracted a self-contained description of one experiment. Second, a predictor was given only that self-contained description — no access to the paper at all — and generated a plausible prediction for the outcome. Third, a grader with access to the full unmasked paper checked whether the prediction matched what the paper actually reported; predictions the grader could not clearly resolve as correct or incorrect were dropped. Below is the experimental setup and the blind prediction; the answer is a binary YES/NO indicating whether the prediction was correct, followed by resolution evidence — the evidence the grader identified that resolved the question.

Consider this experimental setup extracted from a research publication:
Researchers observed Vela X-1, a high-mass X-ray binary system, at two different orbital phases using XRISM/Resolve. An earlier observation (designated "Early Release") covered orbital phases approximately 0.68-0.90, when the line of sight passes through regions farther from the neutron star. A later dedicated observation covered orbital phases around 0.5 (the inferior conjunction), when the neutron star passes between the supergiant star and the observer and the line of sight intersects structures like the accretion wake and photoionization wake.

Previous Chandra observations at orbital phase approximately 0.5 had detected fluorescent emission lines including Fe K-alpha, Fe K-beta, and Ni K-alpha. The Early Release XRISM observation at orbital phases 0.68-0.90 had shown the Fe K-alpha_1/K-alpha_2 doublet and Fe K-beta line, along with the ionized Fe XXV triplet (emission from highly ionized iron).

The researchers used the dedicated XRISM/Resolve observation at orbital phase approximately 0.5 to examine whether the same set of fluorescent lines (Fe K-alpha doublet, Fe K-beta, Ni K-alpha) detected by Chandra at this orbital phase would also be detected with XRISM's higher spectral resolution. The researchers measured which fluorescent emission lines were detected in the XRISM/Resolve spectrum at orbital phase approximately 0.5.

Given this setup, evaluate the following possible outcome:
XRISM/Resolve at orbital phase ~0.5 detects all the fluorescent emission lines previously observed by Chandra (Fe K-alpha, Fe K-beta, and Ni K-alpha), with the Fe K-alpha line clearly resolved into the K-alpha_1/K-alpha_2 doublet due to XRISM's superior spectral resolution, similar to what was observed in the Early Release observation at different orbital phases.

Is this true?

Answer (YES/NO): NO